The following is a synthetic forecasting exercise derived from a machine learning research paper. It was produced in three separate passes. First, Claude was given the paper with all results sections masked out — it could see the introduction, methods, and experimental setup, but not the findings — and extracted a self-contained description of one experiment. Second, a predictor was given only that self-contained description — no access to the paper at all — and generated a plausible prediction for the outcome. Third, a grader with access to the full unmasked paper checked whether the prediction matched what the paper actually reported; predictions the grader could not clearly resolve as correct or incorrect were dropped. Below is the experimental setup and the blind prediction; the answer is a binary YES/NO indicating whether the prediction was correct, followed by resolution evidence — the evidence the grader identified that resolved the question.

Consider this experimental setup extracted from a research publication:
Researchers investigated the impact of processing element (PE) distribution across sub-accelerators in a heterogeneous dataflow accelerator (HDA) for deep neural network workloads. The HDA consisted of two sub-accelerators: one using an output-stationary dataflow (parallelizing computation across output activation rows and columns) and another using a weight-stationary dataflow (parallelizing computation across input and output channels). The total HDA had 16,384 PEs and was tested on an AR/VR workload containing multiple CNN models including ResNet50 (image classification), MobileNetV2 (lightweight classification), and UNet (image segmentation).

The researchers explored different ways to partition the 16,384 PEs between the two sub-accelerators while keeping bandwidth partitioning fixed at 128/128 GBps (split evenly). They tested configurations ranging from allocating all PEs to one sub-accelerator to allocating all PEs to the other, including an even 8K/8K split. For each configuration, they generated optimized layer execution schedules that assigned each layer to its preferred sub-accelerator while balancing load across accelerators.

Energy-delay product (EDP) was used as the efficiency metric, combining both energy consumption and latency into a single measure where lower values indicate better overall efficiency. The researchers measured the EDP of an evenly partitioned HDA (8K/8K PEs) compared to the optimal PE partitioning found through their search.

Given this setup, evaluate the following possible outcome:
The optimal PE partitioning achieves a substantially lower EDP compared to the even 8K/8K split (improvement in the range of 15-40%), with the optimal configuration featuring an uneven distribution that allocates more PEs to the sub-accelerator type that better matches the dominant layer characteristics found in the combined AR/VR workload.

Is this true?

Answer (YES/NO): YES